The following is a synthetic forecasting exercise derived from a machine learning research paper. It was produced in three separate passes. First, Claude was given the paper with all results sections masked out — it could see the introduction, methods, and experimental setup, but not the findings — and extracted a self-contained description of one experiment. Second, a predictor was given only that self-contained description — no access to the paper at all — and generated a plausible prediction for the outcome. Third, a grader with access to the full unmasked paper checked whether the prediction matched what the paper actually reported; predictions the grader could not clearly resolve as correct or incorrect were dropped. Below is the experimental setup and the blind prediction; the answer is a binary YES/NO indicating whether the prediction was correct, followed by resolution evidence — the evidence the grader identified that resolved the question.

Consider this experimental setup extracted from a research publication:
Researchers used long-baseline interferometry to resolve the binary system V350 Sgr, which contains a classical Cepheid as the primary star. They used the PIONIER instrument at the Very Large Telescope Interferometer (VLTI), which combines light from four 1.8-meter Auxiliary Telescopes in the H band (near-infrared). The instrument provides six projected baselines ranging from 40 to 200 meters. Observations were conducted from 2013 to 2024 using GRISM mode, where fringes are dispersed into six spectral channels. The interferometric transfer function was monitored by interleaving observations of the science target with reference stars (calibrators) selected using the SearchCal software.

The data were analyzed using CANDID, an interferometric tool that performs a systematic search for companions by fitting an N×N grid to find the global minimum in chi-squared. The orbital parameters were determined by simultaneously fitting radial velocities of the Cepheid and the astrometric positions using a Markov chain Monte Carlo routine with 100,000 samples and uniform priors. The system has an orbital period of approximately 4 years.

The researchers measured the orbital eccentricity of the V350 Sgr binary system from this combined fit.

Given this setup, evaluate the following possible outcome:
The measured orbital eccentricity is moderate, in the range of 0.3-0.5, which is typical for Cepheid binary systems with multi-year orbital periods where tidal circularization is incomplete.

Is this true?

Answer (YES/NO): YES